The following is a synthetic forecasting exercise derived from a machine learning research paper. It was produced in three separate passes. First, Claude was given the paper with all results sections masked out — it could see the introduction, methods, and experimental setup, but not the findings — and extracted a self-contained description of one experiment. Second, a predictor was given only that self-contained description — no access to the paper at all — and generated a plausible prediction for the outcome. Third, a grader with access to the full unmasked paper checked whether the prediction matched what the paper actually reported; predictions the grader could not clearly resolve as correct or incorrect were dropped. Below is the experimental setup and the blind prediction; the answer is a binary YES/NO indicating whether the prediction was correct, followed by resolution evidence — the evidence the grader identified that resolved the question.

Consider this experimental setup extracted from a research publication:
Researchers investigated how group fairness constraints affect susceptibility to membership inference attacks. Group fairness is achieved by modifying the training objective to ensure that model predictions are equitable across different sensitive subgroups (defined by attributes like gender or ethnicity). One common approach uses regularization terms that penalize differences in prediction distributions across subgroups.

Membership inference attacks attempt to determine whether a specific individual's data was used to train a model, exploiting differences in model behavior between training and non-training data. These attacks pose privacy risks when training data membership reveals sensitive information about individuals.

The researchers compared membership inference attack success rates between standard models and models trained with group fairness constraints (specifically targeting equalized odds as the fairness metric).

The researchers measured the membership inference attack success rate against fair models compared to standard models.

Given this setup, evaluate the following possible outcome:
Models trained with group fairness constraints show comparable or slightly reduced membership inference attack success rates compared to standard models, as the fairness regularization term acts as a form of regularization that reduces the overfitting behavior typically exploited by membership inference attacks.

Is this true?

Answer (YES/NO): NO